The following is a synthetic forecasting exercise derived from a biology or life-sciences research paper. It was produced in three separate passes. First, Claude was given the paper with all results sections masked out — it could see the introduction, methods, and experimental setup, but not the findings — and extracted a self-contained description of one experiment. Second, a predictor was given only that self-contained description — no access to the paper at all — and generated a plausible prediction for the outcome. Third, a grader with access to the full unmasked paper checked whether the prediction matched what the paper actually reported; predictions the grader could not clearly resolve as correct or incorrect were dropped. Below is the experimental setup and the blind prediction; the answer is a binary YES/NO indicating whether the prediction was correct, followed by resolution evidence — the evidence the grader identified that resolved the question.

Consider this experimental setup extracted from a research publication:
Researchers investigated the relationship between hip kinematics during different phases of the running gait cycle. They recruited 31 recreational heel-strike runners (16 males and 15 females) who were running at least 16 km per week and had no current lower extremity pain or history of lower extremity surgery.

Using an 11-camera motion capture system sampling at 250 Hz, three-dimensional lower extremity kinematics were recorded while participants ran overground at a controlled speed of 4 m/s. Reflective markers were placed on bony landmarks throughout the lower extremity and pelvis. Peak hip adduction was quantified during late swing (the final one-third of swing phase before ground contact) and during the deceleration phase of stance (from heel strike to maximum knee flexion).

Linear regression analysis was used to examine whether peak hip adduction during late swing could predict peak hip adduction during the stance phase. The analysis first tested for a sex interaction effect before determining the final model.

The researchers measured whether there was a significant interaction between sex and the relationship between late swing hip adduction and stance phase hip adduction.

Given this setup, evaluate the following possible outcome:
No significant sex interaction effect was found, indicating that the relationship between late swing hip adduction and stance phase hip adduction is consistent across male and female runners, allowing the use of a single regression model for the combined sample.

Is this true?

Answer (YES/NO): YES